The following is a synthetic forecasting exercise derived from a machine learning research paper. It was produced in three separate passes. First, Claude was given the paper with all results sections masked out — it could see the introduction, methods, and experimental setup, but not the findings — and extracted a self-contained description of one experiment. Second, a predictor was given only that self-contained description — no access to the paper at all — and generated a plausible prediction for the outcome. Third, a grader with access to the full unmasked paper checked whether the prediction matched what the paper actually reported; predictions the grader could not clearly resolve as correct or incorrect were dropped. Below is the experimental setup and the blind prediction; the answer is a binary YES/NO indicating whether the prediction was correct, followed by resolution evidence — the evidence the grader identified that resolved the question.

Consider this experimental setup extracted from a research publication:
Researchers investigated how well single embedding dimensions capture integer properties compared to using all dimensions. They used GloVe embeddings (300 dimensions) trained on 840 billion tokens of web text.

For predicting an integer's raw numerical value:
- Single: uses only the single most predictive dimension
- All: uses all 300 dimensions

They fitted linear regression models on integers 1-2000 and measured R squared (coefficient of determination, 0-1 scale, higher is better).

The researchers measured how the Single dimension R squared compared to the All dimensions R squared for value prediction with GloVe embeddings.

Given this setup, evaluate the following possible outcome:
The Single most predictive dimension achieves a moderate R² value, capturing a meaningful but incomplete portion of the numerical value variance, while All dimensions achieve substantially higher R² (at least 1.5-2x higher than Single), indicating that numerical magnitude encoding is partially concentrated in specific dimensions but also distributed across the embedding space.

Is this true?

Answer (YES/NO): NO